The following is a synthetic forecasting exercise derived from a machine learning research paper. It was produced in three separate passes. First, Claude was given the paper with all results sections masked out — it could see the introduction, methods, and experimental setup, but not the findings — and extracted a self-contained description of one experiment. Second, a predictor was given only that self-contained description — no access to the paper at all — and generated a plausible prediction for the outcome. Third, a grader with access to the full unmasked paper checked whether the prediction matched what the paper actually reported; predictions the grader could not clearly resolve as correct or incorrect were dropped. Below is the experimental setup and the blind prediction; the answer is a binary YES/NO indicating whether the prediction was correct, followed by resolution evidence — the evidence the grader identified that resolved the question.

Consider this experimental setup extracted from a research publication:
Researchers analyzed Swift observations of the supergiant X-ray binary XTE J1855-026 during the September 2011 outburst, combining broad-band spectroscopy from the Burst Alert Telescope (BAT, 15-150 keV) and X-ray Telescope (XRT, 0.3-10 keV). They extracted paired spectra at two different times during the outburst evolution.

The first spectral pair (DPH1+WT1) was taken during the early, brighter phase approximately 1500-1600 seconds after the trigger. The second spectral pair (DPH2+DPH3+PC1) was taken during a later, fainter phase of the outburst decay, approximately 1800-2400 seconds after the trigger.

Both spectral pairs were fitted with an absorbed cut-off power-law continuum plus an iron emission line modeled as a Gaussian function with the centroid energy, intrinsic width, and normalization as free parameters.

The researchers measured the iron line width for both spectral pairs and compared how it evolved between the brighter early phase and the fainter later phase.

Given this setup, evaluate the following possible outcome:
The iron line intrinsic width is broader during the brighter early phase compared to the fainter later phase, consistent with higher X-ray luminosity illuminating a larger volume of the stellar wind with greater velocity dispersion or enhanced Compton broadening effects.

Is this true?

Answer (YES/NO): NO